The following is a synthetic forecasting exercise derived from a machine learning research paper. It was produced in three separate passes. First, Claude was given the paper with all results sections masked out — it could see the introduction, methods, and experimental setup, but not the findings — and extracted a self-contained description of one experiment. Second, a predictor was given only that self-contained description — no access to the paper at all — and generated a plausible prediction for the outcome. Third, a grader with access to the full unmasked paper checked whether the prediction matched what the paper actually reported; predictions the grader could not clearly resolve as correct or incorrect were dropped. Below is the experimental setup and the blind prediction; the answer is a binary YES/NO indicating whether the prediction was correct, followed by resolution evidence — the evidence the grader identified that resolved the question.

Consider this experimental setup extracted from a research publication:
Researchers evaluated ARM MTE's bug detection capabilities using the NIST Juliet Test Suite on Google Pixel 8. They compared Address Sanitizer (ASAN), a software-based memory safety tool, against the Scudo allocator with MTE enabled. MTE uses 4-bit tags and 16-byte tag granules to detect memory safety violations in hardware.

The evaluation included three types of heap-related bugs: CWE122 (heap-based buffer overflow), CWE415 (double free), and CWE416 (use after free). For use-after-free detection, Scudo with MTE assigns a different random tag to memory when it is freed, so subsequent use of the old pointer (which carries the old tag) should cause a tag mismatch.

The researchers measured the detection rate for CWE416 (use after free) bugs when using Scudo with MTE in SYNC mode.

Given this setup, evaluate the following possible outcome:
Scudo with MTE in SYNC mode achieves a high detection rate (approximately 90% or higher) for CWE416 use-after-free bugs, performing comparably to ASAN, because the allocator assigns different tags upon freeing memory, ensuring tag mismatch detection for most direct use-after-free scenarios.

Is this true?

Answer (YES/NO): YES